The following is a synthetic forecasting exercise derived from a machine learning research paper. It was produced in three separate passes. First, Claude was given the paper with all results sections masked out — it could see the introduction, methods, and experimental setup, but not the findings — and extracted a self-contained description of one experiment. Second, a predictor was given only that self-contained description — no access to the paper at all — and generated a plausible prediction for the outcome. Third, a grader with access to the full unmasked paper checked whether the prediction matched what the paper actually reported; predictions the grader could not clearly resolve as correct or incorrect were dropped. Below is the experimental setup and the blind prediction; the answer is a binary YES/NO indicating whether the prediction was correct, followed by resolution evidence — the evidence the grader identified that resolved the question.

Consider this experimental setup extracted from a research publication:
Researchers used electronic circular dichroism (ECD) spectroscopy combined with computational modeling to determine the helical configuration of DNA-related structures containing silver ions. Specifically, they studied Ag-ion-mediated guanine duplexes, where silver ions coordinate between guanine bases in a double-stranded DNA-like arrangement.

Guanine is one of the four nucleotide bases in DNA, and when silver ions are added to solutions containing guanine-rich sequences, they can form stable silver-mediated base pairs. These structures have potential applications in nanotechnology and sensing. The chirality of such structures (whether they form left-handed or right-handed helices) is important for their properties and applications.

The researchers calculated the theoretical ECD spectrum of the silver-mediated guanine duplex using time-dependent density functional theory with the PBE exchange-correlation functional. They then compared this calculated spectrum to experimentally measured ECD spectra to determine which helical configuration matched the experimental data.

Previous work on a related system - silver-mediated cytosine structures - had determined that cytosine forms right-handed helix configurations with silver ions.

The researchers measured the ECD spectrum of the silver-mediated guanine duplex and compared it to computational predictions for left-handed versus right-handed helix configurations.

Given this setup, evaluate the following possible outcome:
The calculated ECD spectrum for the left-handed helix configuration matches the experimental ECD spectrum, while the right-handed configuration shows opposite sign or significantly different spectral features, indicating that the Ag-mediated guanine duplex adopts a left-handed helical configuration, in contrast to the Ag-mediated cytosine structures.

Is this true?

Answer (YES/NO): YES